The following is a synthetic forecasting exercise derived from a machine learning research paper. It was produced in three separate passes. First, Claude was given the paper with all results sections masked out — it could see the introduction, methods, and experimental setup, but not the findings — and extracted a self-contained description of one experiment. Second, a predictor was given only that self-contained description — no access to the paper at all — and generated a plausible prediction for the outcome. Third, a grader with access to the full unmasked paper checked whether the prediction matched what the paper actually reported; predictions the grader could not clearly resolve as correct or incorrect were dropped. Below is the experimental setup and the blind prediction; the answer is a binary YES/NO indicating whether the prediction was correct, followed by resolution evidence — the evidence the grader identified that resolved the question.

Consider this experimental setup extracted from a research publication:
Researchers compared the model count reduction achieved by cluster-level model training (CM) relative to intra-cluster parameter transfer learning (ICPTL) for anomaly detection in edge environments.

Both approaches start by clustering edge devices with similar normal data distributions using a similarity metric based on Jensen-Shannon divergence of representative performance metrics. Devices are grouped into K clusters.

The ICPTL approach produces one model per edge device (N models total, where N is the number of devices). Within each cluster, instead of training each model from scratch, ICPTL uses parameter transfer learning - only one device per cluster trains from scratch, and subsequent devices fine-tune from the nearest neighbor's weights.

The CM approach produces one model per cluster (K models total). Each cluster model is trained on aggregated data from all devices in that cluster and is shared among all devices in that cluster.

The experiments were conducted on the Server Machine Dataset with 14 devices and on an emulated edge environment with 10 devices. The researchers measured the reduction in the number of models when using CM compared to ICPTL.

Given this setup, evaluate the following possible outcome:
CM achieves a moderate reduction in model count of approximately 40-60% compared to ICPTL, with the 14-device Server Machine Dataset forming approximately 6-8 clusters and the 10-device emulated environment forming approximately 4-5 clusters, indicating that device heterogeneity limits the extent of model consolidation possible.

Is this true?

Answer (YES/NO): NO